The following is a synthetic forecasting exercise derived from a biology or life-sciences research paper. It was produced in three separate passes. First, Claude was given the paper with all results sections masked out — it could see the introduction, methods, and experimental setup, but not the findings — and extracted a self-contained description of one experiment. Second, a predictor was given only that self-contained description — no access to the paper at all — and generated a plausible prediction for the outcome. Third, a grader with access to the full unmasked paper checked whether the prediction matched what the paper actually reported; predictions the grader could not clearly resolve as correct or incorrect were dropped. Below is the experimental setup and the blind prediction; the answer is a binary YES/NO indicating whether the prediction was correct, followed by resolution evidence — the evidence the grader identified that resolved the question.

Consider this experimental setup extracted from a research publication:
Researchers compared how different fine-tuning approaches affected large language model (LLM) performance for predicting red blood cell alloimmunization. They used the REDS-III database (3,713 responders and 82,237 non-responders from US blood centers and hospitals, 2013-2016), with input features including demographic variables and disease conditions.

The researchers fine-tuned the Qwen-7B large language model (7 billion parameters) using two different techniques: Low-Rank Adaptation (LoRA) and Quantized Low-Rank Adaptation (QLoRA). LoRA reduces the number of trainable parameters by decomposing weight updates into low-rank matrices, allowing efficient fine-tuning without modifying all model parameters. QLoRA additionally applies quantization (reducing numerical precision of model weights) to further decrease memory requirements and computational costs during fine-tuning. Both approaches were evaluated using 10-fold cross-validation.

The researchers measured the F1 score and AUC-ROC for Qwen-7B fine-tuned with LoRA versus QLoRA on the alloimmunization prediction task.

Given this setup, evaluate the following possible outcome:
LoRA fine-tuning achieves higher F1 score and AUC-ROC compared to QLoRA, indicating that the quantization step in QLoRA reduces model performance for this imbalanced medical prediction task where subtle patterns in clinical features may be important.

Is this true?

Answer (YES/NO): NO